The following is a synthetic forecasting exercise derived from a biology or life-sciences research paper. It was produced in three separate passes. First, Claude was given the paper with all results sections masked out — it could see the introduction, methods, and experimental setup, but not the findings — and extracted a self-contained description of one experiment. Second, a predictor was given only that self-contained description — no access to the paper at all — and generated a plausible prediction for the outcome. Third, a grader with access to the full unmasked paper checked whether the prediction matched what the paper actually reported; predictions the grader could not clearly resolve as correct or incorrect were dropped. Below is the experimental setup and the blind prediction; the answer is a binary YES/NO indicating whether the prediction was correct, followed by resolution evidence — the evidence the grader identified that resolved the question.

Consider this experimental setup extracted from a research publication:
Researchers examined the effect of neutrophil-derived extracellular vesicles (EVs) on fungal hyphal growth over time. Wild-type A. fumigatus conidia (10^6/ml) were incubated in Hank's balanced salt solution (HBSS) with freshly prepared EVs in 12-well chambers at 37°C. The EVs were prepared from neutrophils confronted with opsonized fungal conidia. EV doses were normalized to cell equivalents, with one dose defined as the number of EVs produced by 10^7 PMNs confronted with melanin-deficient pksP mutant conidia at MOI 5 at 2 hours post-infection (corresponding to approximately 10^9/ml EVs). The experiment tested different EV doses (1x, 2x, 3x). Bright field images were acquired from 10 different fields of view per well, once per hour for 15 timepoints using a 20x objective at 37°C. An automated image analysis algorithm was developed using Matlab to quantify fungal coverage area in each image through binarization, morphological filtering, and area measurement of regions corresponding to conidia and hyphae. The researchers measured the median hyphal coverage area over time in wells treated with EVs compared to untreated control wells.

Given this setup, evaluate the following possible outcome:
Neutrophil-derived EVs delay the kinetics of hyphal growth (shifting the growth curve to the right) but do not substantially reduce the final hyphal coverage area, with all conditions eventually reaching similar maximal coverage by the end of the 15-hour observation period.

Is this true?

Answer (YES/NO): NO